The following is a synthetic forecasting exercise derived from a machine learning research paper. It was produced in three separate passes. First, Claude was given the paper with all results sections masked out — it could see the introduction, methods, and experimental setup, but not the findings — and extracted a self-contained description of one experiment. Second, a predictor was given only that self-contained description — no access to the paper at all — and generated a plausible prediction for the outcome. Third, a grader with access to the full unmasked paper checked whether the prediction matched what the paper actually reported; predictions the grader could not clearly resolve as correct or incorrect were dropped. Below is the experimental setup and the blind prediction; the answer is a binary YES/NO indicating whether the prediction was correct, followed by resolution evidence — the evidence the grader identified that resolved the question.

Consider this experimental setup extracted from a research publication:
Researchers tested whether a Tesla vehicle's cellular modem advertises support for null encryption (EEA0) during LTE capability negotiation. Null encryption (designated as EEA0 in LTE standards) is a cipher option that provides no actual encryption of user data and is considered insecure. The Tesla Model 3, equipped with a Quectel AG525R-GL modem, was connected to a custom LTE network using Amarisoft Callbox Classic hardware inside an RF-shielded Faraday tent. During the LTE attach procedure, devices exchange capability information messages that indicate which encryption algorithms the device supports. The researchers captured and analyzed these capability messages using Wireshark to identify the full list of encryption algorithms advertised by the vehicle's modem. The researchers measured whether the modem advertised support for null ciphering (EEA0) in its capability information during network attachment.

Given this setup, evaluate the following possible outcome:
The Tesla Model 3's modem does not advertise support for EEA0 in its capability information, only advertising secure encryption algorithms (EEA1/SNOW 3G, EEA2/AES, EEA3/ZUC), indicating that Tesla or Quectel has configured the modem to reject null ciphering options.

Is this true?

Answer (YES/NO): NO